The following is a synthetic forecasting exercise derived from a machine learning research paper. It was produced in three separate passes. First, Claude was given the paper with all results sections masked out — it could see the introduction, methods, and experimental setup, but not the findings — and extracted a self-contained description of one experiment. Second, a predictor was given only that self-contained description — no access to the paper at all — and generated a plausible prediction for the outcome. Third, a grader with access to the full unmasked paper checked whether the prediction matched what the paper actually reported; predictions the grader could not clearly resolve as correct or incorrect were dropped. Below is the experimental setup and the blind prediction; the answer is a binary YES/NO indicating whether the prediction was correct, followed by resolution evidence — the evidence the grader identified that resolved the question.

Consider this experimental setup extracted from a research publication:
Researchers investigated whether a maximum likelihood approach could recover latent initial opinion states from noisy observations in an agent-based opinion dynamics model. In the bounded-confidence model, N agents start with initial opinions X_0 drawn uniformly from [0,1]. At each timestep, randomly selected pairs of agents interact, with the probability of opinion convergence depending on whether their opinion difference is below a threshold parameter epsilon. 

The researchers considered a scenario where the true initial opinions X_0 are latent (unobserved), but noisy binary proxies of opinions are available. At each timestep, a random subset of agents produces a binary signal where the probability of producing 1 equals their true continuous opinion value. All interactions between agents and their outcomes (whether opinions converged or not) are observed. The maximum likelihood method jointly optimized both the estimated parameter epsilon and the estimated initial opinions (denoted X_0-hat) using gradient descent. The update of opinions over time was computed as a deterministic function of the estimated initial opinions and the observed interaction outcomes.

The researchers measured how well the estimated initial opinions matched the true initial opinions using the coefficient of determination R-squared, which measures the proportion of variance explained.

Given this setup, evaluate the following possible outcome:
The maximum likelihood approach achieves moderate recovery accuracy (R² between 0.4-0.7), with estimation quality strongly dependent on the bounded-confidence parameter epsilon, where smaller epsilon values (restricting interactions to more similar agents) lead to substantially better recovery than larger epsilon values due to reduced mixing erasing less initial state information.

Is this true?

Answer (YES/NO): NO